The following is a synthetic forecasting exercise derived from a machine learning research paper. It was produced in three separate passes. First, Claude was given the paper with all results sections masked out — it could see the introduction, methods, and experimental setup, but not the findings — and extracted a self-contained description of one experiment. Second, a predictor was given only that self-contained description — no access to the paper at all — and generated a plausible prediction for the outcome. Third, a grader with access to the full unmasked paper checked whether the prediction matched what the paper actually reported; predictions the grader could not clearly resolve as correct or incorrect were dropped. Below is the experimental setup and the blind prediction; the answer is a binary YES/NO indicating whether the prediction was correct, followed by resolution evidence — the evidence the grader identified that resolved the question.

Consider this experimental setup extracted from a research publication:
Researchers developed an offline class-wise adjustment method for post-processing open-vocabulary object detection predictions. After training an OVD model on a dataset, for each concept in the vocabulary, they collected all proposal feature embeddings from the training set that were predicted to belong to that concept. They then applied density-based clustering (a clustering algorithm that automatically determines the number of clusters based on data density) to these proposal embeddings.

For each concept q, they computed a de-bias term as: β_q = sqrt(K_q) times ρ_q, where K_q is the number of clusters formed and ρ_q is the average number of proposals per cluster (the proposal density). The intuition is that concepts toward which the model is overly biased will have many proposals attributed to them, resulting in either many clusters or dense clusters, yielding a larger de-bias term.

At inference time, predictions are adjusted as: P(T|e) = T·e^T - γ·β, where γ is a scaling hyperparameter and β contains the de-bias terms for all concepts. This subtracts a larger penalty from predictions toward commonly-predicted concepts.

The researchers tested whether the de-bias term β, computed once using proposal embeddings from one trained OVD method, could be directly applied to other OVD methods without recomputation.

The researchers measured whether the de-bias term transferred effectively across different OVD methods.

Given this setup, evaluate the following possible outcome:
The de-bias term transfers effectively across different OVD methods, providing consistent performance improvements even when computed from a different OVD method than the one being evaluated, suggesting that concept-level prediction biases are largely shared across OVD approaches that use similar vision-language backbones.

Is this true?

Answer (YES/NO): YES